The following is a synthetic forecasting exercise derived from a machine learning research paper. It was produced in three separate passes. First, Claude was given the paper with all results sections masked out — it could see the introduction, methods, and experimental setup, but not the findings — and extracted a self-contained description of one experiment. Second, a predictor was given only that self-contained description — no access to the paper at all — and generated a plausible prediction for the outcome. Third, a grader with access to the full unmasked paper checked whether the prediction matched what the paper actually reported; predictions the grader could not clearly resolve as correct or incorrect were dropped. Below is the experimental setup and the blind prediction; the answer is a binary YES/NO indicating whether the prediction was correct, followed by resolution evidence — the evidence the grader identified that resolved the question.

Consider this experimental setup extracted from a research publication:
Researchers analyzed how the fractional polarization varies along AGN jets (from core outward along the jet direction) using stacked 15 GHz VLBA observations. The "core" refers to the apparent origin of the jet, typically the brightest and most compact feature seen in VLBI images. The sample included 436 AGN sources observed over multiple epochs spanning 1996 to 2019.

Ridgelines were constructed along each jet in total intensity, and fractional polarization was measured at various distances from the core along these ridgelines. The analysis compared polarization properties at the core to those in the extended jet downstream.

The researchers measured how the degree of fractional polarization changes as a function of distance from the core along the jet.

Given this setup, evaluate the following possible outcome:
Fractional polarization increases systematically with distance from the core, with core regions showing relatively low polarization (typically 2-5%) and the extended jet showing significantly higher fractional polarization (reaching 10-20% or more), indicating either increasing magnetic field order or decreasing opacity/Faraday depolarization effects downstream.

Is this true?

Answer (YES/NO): NO